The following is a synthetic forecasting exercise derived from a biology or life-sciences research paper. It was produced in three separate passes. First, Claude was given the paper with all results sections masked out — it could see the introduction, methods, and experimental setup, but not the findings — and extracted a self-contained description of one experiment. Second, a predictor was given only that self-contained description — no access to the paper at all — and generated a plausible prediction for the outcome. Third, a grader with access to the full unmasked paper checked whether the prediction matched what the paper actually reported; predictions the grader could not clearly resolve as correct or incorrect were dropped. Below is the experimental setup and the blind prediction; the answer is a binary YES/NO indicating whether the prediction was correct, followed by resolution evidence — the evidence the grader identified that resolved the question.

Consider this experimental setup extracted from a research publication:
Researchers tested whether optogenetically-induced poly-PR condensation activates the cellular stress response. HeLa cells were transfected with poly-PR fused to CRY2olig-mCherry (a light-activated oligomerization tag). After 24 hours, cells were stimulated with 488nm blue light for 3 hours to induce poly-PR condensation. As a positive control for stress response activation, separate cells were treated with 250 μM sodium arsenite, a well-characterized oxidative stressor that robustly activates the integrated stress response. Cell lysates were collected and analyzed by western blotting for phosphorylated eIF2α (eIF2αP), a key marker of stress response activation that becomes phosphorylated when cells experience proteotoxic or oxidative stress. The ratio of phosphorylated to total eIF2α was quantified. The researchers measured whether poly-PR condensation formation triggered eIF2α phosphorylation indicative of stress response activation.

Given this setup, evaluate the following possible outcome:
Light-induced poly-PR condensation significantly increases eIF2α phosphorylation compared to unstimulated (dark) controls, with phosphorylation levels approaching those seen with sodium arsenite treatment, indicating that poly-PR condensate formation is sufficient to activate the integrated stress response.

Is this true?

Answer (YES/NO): NO